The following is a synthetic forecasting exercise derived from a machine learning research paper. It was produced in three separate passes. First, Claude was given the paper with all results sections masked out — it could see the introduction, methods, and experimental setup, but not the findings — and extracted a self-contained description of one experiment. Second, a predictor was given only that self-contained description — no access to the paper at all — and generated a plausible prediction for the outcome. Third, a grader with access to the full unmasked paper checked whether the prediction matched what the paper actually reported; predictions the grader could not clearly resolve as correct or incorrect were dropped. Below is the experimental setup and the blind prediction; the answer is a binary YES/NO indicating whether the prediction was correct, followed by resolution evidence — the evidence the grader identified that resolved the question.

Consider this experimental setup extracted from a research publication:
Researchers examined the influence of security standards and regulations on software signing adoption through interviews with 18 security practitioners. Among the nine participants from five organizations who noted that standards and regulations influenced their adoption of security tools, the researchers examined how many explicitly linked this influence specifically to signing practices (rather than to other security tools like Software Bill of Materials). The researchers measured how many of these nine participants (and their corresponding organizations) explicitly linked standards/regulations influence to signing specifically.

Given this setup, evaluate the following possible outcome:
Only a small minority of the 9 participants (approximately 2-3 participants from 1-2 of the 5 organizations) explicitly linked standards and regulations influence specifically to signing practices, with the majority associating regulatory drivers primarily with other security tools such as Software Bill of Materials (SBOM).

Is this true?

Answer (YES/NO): YES